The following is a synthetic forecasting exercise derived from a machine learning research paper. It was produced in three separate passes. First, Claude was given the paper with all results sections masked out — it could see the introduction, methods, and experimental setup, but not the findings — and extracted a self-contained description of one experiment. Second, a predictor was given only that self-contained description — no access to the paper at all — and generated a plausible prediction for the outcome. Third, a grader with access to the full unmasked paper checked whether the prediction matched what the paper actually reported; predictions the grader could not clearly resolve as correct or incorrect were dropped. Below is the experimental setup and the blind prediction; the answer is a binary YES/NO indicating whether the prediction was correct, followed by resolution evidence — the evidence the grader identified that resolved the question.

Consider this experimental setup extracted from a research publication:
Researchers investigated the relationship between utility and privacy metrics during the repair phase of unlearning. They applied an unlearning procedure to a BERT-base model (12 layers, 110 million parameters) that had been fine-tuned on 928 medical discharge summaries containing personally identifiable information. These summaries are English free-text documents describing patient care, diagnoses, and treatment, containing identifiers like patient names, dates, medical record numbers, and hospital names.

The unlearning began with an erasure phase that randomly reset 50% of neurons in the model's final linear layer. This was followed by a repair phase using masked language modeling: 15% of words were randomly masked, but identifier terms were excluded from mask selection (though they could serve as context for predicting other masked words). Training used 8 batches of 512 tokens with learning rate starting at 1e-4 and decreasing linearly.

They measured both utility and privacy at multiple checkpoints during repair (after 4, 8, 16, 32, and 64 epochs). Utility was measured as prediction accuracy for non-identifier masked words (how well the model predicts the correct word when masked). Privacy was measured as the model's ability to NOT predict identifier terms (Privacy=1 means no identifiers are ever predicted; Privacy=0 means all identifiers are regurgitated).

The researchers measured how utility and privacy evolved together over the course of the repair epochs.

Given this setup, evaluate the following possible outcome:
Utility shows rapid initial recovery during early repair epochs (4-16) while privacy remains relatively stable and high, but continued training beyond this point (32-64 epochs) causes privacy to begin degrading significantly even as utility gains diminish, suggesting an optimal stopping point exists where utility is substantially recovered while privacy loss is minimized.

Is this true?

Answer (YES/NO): NO